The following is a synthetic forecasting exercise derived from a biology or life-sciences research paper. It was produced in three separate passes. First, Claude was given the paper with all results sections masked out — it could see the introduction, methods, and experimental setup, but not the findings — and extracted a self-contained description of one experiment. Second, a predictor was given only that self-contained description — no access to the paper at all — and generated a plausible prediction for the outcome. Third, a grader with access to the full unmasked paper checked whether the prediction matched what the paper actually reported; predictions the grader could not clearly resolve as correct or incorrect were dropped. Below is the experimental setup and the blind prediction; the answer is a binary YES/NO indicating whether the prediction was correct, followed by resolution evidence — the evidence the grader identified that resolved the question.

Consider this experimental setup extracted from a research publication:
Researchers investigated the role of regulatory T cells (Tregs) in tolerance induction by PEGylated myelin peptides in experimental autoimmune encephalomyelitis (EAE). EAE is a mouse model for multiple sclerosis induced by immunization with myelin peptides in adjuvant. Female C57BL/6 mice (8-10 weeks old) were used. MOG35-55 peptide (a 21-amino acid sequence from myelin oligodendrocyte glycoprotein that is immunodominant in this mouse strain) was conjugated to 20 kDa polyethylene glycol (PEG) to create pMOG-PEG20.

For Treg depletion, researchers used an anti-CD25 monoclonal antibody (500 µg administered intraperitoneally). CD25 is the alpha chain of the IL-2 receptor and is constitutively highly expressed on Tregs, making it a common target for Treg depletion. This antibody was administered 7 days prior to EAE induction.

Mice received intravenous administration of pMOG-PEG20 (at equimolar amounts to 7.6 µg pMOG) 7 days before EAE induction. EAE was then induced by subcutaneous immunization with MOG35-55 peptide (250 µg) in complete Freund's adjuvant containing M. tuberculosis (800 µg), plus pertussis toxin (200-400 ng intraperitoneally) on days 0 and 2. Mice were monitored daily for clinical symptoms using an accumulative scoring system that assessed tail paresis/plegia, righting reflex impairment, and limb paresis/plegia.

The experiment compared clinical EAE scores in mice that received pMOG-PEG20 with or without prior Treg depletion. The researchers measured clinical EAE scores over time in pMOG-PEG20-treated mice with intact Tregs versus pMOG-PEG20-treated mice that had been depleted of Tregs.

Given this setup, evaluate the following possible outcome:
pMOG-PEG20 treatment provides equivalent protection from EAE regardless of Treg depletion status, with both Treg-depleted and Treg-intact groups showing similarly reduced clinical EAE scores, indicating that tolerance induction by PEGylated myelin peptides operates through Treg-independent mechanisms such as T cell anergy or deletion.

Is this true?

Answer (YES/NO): NO